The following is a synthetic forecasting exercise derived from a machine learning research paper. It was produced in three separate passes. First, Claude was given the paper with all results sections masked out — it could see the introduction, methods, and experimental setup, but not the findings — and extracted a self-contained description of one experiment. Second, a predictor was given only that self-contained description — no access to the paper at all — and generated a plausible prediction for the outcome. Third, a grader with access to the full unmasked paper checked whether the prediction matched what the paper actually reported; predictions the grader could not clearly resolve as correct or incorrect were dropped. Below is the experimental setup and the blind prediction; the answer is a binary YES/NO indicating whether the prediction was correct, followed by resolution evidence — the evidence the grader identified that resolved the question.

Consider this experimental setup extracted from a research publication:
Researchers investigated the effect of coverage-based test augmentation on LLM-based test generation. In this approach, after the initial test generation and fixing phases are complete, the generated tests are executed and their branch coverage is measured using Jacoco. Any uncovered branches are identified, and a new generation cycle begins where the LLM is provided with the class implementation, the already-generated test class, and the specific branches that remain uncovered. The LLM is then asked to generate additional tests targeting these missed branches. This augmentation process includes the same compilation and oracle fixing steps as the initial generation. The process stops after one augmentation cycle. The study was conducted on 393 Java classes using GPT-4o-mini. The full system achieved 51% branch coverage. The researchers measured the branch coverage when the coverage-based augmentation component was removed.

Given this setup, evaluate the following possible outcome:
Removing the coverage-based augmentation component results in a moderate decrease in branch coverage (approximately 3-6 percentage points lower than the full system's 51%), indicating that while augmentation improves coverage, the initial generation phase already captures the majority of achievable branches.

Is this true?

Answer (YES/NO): NO